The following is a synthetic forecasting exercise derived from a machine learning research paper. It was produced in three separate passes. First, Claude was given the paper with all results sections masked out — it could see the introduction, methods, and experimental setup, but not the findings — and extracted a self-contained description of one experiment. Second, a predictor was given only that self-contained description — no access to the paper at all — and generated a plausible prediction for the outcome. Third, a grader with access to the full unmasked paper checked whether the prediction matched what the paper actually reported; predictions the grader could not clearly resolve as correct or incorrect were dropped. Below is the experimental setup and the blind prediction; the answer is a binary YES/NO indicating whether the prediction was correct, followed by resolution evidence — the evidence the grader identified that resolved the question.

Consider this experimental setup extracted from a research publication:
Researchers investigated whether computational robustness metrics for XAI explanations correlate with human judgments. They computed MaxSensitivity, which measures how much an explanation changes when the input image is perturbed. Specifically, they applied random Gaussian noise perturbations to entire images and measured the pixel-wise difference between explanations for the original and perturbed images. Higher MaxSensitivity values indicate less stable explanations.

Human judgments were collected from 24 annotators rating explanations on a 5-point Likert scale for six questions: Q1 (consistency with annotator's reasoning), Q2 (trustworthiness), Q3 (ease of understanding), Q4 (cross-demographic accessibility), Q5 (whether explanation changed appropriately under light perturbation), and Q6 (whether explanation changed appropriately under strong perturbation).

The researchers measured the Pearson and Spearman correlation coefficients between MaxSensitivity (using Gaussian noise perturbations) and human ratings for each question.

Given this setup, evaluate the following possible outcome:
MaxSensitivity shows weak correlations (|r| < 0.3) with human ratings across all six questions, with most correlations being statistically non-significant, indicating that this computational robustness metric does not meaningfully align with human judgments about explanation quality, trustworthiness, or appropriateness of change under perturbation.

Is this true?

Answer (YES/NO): NO